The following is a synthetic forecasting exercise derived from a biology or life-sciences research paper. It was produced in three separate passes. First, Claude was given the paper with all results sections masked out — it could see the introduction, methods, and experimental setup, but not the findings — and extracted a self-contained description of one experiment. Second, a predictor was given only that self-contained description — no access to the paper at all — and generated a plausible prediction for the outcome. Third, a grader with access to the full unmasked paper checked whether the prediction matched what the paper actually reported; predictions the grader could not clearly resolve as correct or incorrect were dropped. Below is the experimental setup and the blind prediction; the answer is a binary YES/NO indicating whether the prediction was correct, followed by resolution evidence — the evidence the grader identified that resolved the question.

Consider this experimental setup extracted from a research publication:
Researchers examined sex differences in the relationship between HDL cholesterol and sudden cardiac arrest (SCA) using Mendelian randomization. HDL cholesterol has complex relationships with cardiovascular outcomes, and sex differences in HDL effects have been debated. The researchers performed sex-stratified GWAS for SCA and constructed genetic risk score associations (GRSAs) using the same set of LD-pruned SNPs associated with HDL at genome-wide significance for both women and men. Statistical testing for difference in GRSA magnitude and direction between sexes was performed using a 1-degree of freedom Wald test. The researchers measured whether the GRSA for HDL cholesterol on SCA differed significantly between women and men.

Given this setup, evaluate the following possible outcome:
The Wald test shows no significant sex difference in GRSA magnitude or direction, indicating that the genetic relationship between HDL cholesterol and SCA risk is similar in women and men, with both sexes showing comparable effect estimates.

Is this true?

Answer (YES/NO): NO